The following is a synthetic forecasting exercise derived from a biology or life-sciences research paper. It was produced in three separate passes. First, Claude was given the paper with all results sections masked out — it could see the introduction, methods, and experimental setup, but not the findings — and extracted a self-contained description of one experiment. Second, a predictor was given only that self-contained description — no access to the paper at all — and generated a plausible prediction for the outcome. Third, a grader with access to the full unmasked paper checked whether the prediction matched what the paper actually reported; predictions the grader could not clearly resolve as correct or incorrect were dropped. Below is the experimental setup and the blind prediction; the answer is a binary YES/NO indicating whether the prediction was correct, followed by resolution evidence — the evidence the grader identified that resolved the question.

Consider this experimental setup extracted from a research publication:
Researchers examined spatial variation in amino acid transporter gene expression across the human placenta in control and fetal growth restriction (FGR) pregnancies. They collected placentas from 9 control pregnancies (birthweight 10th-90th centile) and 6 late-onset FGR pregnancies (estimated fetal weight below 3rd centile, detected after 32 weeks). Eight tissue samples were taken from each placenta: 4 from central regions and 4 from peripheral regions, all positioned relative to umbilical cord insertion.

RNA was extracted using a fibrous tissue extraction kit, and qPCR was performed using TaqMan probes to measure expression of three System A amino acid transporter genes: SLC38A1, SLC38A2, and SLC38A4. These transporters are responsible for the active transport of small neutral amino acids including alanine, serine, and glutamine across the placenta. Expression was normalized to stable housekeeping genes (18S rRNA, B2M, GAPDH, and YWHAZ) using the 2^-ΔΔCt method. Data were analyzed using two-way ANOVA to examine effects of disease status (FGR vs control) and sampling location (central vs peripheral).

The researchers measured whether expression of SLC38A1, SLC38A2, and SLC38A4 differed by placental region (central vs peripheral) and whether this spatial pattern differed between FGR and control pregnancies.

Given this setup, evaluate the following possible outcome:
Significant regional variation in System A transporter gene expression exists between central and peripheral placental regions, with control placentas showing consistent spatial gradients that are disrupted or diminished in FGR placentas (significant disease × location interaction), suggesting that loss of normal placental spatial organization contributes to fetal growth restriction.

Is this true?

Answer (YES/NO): NO